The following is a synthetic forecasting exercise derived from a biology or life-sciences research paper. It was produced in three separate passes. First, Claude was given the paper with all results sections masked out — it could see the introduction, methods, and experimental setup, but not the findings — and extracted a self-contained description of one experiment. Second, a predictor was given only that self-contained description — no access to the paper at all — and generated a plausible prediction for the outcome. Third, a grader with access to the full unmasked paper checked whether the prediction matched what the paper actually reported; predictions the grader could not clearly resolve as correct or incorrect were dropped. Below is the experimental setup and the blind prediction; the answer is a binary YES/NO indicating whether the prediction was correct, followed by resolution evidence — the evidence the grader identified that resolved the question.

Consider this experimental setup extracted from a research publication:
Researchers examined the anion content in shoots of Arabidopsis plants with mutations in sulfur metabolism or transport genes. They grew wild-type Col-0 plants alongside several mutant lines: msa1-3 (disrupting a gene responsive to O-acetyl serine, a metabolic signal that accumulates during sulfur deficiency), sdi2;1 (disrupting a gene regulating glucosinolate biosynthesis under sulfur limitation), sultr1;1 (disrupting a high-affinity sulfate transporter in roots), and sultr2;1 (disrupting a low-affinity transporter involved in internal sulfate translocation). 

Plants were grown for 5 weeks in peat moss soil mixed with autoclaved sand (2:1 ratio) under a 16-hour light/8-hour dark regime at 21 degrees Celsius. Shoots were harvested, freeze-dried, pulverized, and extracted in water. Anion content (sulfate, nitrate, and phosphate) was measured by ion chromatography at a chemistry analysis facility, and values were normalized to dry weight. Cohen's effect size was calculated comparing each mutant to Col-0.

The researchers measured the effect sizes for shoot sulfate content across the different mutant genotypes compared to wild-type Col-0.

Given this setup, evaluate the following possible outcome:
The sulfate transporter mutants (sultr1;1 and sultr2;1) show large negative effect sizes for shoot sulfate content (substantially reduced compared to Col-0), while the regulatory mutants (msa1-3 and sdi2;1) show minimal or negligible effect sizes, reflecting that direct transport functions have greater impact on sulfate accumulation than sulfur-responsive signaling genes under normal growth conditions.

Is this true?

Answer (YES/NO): NO